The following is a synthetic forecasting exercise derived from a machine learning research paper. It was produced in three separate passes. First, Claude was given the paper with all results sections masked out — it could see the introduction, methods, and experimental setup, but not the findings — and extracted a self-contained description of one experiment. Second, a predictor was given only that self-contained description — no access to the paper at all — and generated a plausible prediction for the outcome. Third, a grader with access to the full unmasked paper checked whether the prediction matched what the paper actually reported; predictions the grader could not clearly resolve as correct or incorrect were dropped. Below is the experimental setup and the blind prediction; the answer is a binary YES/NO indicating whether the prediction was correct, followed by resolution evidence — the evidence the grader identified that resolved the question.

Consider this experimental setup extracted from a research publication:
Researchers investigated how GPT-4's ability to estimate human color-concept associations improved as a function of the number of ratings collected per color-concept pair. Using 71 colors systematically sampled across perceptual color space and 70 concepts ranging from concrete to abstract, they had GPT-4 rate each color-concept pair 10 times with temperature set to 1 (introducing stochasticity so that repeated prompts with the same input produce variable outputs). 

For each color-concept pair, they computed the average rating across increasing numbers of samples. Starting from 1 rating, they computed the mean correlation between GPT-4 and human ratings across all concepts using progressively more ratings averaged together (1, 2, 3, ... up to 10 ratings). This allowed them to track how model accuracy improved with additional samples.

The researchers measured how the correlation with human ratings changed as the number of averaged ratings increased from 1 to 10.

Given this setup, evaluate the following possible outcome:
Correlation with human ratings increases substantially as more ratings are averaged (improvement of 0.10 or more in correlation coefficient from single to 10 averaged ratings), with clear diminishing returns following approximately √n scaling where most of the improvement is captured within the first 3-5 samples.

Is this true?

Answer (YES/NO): NO